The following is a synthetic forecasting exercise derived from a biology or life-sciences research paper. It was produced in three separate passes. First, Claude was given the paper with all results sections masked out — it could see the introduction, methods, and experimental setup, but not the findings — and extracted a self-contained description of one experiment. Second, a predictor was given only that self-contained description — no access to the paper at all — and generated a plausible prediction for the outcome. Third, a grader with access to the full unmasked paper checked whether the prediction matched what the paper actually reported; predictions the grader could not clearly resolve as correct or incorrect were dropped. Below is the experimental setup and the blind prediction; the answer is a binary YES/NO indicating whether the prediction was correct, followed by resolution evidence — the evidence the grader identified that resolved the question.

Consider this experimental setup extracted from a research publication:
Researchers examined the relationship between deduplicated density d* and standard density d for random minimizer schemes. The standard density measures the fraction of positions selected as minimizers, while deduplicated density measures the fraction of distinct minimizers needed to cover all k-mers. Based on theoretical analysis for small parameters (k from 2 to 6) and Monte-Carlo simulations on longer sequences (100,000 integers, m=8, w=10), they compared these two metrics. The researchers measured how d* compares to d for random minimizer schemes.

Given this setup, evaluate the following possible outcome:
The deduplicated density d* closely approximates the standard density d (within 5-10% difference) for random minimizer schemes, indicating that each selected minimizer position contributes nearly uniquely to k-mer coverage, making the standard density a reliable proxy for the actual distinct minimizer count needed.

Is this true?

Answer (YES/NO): NO